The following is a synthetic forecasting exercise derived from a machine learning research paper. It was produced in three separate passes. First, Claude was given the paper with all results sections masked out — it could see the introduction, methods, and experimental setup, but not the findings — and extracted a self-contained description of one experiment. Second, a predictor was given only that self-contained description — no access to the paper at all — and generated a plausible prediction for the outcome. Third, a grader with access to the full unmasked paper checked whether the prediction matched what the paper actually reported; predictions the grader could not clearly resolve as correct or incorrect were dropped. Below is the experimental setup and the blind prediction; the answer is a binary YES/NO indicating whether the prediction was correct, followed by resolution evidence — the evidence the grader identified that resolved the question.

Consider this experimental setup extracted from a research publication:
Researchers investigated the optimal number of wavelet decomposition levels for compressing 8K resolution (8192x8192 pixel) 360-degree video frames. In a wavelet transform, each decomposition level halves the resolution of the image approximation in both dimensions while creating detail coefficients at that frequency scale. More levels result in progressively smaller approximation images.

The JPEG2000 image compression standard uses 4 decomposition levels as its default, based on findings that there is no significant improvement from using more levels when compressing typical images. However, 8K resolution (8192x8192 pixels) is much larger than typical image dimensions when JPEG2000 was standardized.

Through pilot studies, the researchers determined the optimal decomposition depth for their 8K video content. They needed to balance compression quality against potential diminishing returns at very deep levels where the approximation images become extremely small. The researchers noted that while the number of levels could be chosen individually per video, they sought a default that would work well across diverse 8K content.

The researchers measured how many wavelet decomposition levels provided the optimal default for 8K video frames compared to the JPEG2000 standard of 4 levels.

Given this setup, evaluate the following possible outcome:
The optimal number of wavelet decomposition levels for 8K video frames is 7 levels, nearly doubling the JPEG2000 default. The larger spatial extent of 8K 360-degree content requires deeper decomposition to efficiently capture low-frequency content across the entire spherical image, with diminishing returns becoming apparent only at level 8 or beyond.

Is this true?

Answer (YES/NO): NO